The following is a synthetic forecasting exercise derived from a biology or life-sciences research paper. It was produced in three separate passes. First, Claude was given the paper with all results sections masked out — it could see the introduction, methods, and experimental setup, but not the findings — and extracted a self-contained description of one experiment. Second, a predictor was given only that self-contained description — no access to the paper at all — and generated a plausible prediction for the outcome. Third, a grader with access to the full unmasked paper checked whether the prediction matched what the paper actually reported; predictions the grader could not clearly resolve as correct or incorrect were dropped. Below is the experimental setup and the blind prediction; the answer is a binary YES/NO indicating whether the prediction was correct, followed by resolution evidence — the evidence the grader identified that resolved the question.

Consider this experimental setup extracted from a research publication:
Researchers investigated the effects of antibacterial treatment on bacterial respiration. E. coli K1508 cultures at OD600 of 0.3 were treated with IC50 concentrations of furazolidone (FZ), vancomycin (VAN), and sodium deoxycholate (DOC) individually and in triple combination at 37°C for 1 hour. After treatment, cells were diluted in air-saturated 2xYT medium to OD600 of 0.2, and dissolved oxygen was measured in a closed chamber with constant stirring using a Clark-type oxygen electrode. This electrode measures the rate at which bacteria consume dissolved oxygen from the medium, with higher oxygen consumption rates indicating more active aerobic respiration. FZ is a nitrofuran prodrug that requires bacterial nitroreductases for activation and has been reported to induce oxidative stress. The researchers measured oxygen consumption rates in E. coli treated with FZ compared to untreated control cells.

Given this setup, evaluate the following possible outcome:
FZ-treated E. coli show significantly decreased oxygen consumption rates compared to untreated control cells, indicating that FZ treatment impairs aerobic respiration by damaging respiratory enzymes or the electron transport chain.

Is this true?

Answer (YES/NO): YES